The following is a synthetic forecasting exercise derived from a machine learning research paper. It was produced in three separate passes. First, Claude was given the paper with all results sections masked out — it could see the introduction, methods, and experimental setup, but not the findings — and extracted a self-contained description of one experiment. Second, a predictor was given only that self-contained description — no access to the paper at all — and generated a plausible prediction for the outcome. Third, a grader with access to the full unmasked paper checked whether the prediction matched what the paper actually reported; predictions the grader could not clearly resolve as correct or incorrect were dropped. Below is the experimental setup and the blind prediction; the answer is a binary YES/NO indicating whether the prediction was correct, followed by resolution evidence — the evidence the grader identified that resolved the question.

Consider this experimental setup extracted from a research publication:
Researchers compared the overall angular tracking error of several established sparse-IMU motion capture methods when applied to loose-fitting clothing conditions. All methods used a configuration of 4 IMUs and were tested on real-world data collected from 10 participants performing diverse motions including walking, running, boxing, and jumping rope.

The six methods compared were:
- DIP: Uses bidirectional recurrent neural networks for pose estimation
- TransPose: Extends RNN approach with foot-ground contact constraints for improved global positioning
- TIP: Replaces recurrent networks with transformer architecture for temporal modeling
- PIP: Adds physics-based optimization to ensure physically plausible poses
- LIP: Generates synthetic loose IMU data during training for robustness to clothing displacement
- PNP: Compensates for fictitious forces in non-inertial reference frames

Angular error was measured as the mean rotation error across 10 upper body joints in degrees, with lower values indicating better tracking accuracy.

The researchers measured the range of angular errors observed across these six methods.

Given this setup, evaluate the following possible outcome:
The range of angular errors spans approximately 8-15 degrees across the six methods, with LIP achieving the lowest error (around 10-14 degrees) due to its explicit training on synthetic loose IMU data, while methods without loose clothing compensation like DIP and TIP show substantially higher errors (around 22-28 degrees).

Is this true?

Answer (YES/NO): NO